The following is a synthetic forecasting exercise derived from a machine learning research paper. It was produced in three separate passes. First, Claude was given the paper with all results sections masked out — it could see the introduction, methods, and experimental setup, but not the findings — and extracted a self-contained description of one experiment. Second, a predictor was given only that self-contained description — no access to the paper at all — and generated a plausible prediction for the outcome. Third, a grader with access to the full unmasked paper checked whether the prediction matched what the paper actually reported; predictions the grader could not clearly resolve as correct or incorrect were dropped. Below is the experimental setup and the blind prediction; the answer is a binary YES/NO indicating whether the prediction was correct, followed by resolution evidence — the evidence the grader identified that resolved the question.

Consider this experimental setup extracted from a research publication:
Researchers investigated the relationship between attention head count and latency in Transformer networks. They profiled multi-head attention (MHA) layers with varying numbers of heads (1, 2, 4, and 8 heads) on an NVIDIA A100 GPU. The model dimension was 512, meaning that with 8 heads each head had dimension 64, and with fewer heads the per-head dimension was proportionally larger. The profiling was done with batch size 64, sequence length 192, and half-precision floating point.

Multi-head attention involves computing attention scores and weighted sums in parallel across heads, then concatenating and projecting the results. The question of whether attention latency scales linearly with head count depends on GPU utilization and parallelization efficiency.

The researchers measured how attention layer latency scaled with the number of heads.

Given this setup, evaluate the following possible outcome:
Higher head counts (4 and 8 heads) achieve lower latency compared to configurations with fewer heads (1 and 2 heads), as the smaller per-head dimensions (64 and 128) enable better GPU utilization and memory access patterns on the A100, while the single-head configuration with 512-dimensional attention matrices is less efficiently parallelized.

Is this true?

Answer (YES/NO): NO